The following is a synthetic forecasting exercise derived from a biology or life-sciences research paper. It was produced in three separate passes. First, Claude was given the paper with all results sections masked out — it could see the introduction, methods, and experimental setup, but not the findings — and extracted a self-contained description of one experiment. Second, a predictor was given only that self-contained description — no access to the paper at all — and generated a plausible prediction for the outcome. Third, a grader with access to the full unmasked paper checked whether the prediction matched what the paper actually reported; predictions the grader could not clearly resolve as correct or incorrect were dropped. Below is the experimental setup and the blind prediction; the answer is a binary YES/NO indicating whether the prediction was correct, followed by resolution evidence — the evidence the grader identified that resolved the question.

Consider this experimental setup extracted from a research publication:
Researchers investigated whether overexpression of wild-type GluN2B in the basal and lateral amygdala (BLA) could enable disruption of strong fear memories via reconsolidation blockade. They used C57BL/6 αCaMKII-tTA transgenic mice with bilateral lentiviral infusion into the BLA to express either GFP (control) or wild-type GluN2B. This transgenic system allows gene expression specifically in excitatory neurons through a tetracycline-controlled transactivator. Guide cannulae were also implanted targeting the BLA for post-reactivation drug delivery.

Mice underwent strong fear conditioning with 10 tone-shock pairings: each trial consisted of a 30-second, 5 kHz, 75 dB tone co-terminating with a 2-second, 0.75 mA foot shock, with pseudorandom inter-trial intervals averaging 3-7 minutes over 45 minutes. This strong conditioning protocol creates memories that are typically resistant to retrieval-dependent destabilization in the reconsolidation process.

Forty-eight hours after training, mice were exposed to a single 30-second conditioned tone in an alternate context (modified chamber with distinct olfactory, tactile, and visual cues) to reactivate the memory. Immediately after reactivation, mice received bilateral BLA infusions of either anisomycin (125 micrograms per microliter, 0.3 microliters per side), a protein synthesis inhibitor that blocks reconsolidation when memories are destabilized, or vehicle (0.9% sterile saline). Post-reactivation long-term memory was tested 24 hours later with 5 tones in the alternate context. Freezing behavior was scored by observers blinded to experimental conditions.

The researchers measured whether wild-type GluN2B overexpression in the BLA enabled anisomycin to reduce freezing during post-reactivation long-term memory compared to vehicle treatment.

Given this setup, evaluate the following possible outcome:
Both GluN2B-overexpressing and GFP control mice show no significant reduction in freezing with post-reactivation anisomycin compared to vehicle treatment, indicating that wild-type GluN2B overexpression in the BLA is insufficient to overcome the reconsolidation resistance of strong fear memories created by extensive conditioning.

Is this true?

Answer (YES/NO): YES